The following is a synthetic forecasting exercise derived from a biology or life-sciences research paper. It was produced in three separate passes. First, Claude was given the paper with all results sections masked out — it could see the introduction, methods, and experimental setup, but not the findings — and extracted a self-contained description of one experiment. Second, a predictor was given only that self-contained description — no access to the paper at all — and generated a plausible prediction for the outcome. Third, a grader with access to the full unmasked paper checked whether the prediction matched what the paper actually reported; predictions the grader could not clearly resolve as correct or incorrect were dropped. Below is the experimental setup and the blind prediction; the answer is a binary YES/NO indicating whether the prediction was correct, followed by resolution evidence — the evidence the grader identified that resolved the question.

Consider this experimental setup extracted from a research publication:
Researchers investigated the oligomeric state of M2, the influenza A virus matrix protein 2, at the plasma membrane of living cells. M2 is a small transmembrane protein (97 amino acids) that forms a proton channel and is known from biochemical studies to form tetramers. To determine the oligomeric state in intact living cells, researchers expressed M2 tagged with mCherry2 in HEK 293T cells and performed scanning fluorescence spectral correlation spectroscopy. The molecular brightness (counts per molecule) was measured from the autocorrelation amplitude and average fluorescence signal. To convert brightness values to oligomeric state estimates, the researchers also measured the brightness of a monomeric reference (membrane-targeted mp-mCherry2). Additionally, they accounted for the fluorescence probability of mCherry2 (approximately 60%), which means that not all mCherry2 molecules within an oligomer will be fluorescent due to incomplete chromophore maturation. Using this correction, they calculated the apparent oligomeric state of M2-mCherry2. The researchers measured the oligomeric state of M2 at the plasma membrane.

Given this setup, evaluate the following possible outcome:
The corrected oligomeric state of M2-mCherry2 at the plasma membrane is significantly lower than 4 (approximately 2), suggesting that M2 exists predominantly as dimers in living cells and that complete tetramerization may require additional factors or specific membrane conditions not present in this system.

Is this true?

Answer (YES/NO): NO